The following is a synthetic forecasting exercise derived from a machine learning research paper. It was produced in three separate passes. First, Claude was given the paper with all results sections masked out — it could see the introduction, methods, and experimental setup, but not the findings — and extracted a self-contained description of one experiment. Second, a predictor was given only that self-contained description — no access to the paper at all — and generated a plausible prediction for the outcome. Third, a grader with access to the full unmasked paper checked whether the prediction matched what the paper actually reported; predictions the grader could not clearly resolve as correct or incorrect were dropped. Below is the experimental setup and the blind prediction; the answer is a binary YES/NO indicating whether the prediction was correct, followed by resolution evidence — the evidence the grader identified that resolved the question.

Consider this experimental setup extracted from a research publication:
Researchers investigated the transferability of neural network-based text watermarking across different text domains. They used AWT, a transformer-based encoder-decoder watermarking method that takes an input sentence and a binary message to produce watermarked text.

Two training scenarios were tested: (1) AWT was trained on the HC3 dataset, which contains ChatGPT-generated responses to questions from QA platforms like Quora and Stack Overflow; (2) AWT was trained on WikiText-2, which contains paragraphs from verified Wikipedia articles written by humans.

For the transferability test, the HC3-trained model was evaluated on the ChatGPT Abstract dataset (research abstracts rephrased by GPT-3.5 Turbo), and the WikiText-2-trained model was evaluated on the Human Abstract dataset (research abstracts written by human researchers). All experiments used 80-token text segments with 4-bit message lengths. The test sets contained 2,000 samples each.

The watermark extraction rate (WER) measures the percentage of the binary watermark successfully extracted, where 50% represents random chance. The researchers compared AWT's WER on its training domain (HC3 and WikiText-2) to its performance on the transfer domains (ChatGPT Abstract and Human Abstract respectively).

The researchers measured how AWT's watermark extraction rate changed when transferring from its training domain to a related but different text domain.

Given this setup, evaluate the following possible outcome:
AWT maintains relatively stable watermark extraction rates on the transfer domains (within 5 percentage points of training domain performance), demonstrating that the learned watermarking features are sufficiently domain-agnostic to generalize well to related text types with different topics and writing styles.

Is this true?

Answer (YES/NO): NO